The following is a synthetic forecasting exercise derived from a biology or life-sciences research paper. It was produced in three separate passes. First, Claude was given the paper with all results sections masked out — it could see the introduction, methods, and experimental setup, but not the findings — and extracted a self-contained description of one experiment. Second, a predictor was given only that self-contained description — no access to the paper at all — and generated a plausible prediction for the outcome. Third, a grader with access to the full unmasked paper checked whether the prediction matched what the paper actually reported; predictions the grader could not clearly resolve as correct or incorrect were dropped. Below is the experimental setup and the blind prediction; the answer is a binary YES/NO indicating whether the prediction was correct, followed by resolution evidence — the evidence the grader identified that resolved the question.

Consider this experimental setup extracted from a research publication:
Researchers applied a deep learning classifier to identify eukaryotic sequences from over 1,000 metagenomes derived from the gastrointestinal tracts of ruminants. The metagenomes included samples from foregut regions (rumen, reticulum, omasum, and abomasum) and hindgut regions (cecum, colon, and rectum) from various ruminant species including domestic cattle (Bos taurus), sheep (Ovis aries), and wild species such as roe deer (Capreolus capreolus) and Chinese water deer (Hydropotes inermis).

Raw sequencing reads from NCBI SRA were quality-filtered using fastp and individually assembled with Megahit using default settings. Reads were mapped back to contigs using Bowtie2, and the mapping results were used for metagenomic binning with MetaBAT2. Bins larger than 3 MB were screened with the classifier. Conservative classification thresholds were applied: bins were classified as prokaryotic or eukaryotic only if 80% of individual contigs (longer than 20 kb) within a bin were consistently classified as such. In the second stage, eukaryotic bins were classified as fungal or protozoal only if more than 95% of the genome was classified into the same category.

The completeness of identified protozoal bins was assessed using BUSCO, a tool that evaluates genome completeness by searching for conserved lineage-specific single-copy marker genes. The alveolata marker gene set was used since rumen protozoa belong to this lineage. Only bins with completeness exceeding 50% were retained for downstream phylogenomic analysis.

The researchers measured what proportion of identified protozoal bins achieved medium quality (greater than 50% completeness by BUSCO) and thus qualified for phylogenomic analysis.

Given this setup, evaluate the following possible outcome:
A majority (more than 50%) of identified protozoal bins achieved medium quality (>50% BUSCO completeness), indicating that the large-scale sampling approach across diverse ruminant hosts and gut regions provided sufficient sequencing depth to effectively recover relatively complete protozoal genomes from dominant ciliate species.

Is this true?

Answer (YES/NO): NO